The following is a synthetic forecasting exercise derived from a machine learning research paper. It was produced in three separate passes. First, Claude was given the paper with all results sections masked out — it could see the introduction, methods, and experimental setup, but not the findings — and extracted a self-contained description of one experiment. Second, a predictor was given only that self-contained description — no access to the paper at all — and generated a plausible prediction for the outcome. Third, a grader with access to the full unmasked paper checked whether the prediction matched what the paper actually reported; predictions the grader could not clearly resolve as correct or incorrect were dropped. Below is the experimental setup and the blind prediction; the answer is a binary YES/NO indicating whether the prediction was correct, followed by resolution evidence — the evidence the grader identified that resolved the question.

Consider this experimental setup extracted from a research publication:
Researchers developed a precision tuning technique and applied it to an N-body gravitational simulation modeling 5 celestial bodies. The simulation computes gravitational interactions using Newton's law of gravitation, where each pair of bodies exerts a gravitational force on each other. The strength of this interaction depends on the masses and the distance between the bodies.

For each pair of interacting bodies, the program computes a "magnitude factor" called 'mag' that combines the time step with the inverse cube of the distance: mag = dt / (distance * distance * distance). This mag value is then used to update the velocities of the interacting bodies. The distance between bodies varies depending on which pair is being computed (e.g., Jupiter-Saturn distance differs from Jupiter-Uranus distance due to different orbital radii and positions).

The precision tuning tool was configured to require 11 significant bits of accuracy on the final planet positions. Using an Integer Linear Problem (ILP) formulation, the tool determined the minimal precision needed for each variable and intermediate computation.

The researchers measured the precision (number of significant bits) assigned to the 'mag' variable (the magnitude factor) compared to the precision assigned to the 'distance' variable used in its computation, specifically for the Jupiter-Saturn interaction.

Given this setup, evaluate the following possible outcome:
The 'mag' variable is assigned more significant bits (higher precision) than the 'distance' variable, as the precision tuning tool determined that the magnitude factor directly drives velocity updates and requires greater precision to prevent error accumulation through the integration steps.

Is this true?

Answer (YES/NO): NO